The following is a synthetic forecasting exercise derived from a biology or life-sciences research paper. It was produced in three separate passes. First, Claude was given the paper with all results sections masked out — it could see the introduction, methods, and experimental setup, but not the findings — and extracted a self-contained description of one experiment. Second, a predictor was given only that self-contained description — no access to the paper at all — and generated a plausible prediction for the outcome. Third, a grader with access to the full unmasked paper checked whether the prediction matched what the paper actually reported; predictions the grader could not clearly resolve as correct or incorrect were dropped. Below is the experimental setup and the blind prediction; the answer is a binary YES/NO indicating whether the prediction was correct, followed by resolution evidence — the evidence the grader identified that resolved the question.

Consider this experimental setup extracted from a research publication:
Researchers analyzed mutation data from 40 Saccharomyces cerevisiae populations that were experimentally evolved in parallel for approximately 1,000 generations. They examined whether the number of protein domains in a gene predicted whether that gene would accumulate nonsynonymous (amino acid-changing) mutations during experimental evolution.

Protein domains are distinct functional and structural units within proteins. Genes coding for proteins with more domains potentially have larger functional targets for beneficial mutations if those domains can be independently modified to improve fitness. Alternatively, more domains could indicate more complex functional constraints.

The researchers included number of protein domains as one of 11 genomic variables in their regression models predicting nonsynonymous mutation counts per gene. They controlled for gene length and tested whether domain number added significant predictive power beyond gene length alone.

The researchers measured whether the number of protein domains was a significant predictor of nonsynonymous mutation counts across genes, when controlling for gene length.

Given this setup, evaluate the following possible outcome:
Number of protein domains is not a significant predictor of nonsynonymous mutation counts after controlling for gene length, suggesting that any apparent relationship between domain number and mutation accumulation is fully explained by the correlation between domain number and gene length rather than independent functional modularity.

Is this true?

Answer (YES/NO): NO